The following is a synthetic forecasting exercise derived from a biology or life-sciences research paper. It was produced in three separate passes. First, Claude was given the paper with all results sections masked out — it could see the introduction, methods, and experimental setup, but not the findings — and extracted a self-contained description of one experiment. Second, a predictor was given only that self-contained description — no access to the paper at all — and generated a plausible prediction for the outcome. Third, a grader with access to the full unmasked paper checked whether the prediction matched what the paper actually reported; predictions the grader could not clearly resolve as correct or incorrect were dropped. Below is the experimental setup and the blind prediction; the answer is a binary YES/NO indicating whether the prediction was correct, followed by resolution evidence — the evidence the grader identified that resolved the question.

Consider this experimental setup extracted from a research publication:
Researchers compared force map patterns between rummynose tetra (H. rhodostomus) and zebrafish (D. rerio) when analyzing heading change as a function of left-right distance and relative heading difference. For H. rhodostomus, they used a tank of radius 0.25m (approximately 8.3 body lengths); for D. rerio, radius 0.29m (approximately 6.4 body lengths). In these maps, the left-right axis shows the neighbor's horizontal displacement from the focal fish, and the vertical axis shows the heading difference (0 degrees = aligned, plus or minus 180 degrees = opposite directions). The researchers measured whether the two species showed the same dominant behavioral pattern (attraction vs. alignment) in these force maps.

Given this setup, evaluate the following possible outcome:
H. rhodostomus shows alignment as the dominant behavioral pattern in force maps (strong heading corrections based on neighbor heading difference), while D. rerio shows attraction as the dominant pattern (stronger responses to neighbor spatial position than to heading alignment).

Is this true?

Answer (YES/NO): YES